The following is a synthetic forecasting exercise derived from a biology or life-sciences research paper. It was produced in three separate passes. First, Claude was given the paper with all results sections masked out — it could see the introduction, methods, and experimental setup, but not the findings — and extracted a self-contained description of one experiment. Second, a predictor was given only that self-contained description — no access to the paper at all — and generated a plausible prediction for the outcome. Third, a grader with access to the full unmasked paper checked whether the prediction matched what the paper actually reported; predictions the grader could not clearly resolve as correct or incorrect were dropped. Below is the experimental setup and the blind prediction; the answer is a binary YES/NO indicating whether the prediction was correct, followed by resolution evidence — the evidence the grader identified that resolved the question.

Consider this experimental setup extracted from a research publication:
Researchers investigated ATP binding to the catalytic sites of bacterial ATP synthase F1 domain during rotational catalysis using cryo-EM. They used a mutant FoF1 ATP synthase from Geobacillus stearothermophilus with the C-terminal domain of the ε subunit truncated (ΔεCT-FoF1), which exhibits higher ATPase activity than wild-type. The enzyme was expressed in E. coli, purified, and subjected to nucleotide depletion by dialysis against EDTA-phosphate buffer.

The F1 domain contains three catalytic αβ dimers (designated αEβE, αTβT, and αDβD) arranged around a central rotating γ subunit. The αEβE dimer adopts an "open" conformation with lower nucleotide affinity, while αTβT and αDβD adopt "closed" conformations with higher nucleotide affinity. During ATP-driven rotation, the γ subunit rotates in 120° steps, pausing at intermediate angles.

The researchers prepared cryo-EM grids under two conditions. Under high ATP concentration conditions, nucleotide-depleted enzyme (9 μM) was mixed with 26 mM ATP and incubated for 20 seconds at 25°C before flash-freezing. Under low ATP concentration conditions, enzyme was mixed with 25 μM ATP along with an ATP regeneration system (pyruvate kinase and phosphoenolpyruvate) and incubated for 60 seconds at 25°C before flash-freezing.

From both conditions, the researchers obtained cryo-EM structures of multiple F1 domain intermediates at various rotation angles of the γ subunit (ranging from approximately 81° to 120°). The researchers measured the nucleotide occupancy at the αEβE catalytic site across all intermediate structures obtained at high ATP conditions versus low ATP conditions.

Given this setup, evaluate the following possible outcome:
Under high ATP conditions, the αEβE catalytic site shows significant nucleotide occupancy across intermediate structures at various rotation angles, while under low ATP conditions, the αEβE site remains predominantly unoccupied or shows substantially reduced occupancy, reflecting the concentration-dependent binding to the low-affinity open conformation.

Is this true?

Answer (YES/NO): YES